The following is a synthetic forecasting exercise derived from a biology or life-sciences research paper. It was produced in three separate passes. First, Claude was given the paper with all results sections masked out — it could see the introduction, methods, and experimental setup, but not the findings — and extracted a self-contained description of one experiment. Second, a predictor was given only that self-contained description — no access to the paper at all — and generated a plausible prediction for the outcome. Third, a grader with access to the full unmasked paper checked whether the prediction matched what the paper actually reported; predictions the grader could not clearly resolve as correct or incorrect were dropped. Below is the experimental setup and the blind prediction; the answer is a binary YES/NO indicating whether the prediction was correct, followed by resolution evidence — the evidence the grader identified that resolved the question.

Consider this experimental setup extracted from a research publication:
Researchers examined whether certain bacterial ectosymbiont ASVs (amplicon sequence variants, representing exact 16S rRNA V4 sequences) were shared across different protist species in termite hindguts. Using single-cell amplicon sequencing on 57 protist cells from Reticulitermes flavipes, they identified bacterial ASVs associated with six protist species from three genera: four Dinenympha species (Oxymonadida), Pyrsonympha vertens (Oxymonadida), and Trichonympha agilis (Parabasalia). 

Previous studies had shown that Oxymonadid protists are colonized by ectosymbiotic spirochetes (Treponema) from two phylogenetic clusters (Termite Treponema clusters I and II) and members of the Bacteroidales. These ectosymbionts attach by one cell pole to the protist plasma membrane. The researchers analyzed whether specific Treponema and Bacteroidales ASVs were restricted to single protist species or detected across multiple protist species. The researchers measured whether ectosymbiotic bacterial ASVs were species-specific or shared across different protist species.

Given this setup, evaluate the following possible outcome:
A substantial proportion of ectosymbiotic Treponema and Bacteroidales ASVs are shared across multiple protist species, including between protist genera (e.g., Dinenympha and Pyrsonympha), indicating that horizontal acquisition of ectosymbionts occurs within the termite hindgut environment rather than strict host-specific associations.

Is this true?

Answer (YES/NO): NO